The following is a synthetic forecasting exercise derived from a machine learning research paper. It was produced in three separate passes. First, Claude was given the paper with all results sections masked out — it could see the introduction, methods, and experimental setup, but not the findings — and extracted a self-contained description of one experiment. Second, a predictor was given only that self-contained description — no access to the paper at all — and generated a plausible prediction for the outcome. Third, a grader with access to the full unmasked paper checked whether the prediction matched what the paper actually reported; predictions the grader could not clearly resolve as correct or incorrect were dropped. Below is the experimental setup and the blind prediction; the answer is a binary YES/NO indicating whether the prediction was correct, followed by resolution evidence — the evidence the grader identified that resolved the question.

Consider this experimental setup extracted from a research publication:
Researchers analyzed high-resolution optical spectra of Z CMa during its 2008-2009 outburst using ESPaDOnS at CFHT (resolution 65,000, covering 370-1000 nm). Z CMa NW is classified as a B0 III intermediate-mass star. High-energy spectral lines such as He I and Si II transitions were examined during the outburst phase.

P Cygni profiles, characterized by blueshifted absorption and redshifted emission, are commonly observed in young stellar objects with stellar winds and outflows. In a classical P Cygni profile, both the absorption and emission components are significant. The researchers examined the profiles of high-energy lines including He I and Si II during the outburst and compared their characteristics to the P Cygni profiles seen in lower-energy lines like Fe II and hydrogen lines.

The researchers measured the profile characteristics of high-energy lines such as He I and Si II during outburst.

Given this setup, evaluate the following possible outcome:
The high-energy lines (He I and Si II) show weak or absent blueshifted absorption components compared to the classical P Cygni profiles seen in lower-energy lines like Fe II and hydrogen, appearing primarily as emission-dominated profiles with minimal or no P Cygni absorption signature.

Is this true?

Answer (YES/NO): NO